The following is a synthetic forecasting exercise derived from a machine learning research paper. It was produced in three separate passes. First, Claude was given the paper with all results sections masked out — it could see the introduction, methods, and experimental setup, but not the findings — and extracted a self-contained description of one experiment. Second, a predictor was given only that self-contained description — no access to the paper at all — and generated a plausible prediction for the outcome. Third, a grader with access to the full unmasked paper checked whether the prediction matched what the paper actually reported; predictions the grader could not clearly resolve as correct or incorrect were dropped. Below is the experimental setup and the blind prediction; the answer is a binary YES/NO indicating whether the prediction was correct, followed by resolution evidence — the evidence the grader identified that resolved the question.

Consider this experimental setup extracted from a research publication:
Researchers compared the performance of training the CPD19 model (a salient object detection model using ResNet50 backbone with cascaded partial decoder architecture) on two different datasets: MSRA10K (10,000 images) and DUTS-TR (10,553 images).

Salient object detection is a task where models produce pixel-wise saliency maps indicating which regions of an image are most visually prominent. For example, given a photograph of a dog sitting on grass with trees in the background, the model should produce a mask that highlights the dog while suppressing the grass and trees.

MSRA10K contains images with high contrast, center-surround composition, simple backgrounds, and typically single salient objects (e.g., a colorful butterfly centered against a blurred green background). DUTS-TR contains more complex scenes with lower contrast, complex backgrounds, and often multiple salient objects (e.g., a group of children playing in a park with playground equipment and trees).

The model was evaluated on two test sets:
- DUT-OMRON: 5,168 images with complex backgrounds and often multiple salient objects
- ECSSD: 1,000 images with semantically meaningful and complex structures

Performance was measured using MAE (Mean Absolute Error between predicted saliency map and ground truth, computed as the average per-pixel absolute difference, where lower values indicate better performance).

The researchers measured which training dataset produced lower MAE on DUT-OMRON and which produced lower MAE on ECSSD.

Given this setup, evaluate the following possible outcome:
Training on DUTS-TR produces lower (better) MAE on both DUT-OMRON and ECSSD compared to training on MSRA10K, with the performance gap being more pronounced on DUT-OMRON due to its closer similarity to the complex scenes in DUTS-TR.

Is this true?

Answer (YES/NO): YES